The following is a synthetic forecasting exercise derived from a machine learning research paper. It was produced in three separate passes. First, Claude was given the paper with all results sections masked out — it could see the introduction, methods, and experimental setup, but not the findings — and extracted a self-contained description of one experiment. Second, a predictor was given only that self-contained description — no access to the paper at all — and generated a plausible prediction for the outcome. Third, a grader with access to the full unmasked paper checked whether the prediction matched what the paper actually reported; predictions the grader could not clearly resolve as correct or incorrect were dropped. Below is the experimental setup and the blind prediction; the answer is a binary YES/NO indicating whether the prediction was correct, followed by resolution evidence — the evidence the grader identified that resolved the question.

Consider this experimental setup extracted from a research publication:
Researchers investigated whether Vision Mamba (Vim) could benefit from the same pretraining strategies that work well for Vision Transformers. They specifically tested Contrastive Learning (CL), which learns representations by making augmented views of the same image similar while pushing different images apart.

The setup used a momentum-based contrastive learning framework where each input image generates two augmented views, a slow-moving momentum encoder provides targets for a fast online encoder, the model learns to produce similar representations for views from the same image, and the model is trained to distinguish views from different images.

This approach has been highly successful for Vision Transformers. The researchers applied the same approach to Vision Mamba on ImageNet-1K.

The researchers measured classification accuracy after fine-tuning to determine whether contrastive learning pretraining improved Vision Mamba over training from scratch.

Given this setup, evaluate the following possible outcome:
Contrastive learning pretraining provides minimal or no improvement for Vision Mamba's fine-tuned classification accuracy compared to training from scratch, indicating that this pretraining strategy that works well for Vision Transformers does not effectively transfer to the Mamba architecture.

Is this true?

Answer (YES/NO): YES